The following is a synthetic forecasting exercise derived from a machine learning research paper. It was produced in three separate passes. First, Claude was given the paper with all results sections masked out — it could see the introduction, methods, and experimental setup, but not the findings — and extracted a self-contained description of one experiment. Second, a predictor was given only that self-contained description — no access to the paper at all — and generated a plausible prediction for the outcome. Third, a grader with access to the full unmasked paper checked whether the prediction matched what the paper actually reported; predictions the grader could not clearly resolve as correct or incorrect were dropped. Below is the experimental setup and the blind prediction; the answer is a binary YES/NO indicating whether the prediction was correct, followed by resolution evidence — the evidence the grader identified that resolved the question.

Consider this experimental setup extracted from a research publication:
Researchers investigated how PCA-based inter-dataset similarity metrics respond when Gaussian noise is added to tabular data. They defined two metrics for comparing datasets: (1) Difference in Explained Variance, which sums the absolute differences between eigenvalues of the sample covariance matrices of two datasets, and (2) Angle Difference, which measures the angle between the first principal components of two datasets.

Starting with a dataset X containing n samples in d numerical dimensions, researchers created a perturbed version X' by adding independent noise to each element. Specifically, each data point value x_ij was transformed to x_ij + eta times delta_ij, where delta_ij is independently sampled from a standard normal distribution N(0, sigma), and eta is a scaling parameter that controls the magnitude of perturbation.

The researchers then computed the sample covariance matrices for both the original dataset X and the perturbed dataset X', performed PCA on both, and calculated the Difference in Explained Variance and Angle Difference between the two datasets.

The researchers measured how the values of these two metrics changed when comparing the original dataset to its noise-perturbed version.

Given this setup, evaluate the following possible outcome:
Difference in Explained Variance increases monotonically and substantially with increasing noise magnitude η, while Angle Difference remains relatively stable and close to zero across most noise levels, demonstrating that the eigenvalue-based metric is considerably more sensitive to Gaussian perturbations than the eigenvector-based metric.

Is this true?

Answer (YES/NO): NO